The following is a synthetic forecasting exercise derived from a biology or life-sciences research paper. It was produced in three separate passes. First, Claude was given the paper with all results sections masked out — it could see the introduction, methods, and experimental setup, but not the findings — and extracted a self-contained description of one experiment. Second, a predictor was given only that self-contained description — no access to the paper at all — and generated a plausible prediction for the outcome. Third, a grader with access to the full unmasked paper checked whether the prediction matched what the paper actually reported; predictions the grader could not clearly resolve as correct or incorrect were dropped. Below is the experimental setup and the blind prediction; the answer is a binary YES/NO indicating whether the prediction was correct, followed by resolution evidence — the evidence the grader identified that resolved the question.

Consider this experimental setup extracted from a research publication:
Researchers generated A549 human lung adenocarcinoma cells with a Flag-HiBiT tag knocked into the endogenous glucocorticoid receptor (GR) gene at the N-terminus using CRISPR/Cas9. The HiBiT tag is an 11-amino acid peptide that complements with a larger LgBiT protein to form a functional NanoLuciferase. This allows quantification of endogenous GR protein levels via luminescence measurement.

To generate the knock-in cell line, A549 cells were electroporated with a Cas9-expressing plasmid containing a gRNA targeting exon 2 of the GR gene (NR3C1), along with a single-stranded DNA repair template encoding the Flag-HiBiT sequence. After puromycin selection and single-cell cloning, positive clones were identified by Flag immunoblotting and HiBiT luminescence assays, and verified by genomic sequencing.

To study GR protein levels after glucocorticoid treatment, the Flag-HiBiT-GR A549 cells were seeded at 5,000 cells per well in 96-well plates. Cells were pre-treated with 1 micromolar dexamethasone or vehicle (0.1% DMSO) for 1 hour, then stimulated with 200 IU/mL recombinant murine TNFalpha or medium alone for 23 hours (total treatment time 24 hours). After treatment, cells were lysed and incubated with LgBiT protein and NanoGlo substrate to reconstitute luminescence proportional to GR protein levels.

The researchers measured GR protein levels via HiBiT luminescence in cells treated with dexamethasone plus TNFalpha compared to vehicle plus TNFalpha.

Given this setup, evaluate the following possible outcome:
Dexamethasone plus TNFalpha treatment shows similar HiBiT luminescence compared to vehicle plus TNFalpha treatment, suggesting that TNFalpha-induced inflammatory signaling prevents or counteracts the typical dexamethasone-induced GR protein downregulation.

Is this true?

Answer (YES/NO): NO